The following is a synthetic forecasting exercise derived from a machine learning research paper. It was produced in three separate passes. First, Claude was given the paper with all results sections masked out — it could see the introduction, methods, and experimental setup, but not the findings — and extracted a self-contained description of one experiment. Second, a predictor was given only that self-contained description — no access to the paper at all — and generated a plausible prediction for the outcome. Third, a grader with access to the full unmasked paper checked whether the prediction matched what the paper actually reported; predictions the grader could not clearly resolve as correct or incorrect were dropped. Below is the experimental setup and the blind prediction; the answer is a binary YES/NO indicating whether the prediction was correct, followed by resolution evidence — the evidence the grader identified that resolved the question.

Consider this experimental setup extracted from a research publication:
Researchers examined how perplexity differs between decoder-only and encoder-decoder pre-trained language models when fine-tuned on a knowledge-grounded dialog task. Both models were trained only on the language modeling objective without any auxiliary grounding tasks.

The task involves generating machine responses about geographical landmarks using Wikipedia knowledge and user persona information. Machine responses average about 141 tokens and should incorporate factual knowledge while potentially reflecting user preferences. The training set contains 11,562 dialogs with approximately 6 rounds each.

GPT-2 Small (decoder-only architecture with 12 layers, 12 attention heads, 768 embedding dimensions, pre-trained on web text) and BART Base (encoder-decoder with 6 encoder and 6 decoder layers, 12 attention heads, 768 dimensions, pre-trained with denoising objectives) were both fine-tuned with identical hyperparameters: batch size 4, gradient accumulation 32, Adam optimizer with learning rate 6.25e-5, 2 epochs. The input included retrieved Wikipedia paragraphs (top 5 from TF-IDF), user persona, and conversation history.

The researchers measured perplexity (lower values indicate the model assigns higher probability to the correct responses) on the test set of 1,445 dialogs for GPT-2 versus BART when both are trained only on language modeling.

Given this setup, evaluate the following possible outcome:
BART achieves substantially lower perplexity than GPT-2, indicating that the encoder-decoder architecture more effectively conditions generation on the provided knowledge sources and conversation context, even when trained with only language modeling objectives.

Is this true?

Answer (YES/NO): NO